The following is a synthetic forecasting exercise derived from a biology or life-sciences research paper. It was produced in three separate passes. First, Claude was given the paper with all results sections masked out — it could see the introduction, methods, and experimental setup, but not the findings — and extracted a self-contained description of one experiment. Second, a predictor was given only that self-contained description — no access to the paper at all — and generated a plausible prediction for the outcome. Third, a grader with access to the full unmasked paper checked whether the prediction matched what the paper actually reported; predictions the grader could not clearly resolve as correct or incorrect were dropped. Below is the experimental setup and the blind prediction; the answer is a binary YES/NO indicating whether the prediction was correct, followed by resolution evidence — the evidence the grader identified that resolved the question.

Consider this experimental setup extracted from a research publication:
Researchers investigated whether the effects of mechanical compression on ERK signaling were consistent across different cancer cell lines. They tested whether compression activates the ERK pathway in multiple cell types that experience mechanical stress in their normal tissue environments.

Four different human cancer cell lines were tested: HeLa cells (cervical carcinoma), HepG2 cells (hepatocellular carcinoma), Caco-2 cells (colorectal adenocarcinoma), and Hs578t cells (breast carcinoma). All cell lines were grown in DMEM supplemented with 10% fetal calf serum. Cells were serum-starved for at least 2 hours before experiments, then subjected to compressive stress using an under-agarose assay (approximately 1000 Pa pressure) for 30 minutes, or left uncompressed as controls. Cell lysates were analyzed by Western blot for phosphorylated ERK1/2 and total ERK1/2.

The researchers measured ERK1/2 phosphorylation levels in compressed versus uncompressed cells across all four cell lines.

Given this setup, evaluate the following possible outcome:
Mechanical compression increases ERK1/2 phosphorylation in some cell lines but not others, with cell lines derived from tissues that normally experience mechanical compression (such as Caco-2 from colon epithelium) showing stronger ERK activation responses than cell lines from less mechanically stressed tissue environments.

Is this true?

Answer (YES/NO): NO